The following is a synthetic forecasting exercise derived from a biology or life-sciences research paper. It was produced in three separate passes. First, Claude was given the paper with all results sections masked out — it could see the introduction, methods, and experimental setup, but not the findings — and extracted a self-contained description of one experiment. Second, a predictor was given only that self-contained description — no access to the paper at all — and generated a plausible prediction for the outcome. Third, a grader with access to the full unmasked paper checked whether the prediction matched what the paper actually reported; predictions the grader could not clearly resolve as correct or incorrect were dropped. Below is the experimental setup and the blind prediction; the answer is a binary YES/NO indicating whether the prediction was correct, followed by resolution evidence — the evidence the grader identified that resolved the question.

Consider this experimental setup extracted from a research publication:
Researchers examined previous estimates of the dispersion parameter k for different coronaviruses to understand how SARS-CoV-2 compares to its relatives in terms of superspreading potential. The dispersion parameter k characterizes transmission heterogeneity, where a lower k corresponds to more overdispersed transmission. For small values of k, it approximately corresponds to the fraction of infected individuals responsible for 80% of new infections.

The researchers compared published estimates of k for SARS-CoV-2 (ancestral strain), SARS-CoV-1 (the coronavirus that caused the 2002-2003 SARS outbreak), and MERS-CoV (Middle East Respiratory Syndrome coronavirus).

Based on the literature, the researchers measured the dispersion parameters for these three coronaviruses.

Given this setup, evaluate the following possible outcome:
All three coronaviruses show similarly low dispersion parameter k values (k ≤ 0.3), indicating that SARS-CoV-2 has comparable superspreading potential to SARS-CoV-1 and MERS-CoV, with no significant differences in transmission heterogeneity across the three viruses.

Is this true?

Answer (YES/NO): NO